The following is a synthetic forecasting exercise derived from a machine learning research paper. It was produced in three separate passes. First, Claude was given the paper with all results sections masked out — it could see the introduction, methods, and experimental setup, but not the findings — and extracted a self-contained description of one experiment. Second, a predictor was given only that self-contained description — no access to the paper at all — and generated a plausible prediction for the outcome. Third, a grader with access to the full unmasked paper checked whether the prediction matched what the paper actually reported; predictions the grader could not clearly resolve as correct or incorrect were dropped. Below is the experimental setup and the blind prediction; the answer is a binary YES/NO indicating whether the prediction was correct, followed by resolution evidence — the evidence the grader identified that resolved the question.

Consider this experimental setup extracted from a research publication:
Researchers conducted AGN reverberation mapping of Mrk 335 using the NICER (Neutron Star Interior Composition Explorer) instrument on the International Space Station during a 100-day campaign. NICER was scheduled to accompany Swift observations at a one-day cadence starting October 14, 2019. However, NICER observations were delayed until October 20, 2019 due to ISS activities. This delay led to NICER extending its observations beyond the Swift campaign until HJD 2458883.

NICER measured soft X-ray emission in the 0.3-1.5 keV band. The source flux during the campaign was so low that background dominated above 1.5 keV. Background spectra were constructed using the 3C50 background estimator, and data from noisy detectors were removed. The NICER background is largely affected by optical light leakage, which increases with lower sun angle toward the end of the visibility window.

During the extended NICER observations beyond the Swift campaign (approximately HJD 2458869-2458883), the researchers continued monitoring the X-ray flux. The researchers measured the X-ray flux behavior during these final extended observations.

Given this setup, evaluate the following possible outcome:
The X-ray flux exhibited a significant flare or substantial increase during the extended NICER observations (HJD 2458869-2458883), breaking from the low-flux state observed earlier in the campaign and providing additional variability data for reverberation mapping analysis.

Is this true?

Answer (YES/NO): YES